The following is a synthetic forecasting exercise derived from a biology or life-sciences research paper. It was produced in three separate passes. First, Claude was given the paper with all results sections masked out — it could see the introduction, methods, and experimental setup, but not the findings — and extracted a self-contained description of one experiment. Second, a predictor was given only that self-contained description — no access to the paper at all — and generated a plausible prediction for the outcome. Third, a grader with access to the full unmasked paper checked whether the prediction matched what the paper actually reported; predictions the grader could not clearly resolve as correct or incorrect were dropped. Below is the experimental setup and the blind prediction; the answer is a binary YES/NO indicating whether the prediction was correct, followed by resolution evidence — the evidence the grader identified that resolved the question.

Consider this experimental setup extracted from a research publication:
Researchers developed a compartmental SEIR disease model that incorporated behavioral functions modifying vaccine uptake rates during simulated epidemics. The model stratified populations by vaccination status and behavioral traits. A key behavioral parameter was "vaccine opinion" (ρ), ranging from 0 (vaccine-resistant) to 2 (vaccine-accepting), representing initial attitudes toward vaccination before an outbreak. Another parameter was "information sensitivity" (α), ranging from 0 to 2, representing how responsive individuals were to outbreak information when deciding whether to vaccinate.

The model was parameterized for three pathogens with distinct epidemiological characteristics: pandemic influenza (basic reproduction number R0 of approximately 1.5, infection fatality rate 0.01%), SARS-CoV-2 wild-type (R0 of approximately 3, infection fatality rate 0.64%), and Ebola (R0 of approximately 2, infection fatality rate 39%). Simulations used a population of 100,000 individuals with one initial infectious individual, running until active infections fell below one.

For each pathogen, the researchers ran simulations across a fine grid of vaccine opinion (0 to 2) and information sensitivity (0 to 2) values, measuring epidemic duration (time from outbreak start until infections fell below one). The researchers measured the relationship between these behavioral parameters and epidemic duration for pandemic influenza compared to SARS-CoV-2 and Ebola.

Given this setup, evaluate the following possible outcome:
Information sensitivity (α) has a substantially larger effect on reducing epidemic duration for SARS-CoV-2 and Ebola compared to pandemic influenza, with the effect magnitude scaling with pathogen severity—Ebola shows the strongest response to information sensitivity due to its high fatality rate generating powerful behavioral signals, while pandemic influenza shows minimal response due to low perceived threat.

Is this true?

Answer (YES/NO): NO